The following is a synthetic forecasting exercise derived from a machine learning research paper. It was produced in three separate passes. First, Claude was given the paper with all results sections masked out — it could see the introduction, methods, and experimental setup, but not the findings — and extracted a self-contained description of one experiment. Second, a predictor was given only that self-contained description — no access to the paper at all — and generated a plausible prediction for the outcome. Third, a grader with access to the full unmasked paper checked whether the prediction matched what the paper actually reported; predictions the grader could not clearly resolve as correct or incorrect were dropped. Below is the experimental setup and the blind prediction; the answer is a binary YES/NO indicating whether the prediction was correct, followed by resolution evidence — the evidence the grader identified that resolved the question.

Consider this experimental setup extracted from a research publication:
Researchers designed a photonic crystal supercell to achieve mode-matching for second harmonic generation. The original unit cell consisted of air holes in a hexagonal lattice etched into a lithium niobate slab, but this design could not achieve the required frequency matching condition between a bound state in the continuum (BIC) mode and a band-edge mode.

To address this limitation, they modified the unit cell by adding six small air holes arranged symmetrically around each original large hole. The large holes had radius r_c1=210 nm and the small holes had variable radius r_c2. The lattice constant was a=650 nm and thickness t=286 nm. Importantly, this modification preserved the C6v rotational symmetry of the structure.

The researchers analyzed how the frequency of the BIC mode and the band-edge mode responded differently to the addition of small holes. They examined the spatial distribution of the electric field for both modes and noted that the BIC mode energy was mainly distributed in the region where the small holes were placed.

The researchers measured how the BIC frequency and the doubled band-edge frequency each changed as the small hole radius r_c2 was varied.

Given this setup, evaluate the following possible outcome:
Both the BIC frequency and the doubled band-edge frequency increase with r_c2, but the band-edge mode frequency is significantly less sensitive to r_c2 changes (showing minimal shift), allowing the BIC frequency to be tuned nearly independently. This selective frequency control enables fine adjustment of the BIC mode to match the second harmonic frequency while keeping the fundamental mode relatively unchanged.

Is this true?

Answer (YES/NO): NO